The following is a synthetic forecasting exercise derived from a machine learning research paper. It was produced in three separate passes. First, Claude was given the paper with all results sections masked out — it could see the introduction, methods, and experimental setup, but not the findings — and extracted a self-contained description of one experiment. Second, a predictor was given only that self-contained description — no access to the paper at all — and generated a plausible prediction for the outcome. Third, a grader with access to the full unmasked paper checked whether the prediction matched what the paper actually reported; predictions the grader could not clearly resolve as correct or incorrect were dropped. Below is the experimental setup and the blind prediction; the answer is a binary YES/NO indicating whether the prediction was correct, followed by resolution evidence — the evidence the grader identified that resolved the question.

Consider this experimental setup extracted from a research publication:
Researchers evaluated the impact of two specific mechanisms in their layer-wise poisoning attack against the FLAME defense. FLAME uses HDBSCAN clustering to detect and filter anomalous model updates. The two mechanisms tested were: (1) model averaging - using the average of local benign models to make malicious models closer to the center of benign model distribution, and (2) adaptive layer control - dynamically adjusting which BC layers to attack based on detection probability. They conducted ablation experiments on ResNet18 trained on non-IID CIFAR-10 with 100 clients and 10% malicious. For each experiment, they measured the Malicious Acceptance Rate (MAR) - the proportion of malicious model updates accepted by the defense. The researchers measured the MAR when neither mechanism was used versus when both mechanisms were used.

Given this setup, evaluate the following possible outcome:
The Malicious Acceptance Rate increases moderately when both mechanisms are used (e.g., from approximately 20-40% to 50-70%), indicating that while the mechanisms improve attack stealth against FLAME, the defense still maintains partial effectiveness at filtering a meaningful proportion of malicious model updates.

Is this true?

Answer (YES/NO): NO